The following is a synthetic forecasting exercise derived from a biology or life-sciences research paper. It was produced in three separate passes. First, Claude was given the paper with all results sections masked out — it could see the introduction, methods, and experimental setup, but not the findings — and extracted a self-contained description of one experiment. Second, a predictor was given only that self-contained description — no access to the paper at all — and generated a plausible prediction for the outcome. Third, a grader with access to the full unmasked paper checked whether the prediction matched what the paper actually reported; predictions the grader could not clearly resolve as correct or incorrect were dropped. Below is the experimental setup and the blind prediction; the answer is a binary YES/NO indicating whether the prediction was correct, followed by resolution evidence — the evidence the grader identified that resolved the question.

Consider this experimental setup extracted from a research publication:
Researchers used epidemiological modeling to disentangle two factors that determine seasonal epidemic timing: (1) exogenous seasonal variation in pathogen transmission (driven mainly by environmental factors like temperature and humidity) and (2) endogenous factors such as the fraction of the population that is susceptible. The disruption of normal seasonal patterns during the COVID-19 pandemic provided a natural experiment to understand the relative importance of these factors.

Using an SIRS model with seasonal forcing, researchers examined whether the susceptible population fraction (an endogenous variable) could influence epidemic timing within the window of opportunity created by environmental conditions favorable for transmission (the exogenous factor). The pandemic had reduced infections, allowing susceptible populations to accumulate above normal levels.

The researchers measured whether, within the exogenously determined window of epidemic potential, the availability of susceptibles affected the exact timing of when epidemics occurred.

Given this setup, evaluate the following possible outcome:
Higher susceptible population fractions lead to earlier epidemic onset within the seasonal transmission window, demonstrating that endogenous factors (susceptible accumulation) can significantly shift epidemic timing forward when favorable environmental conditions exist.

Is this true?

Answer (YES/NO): YES